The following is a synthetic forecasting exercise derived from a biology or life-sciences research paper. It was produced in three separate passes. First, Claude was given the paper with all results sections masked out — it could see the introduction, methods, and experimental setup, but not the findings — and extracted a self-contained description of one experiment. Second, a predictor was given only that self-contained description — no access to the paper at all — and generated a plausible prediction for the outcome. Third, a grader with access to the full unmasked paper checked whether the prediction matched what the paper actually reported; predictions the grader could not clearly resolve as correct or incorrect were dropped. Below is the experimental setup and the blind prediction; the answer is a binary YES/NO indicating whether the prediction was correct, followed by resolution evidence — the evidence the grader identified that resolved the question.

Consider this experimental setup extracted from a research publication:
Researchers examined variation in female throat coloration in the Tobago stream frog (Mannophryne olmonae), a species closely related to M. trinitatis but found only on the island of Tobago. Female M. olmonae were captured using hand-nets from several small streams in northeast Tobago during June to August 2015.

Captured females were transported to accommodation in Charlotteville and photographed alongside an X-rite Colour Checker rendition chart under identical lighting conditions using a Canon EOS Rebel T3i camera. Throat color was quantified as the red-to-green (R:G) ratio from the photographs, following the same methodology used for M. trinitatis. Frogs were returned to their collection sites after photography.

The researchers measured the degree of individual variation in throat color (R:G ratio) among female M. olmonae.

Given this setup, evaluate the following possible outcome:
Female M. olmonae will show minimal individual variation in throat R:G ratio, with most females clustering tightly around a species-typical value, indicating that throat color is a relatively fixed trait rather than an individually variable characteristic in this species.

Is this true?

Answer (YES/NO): NO